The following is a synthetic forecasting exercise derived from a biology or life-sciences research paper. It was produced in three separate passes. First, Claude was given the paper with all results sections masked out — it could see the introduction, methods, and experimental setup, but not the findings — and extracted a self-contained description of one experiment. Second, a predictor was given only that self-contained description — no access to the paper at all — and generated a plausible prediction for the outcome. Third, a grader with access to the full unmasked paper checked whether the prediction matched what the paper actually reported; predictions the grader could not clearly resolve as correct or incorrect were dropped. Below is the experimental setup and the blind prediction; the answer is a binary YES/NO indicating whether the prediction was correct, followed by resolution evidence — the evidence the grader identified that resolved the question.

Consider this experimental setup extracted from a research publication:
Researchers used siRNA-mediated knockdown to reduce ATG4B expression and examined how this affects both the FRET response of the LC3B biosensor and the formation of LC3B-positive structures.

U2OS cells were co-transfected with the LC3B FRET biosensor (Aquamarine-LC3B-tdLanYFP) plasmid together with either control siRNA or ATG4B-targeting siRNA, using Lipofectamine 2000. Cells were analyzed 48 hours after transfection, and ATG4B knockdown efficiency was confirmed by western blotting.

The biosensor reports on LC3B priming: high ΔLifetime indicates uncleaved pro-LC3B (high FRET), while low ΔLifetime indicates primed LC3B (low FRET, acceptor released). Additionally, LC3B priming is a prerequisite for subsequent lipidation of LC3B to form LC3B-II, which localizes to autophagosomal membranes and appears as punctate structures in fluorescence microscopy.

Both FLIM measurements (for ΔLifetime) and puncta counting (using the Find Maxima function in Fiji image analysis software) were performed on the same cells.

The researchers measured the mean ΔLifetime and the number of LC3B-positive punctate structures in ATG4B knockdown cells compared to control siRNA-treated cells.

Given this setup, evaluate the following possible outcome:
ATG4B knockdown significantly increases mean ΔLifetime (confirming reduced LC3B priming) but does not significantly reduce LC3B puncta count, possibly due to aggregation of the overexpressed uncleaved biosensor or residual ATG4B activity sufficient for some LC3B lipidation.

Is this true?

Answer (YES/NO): NO